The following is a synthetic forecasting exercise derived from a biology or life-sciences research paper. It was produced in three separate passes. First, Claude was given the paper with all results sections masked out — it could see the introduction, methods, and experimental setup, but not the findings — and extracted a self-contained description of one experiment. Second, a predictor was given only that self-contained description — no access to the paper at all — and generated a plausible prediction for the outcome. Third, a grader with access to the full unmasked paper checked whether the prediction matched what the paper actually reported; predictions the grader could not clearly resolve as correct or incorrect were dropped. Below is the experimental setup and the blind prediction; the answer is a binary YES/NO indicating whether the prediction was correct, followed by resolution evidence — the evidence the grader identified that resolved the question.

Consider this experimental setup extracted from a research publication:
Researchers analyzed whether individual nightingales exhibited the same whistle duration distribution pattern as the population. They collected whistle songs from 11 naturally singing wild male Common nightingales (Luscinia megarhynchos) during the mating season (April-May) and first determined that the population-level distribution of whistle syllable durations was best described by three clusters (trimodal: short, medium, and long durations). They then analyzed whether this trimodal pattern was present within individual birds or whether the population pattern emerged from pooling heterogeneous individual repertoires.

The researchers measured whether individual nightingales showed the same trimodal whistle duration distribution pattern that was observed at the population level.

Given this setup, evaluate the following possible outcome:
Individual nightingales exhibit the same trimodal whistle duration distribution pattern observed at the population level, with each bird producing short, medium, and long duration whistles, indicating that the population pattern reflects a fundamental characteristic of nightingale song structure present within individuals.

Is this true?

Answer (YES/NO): YES